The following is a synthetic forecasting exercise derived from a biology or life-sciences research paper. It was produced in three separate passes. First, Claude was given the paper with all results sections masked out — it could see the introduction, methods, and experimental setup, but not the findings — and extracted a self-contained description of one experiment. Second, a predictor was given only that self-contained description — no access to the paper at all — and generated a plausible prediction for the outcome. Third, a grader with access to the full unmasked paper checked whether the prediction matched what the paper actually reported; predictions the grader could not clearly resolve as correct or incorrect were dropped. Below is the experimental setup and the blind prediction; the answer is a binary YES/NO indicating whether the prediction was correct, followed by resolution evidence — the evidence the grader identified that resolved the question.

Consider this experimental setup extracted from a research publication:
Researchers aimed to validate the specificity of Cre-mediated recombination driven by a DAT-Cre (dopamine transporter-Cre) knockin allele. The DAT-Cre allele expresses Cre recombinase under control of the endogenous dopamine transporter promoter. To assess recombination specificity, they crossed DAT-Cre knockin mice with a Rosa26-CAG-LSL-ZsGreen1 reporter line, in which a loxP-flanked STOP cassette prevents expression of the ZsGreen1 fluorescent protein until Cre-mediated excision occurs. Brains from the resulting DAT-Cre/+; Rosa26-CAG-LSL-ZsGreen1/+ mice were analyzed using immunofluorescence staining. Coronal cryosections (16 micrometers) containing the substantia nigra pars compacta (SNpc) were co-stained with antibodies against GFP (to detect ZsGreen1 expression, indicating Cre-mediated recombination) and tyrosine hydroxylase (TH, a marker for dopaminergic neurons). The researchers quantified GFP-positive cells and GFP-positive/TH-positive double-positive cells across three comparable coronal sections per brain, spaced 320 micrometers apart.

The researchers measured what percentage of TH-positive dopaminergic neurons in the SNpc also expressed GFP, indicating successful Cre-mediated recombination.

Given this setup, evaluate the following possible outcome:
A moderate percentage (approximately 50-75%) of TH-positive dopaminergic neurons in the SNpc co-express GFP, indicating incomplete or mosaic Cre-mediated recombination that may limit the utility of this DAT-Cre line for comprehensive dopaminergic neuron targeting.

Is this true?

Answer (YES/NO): NO